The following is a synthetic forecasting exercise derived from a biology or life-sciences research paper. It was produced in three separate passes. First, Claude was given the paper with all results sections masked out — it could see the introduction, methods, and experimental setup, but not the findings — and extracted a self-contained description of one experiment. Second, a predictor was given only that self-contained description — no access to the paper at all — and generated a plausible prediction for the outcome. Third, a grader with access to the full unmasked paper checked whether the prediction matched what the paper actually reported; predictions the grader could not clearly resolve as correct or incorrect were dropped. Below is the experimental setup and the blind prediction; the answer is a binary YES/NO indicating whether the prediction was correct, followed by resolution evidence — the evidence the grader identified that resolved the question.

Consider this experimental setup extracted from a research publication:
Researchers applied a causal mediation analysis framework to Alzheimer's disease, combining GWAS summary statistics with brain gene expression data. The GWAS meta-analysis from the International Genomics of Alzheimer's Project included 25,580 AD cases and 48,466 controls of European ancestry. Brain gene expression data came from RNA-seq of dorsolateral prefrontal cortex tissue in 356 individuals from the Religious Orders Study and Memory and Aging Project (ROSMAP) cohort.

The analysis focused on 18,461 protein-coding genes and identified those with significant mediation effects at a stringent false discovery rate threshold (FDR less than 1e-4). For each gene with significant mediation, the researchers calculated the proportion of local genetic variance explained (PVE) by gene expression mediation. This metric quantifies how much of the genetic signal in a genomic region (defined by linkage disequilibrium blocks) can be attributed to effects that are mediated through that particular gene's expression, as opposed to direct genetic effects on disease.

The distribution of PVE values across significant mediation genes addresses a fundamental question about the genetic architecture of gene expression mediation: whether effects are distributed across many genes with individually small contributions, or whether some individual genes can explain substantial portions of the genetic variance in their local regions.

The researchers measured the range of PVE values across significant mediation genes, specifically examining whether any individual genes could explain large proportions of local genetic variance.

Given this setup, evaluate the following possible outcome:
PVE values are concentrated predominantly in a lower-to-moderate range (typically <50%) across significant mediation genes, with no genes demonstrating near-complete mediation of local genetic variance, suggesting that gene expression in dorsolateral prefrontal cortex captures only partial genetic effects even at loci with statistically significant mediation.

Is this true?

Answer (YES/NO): YES